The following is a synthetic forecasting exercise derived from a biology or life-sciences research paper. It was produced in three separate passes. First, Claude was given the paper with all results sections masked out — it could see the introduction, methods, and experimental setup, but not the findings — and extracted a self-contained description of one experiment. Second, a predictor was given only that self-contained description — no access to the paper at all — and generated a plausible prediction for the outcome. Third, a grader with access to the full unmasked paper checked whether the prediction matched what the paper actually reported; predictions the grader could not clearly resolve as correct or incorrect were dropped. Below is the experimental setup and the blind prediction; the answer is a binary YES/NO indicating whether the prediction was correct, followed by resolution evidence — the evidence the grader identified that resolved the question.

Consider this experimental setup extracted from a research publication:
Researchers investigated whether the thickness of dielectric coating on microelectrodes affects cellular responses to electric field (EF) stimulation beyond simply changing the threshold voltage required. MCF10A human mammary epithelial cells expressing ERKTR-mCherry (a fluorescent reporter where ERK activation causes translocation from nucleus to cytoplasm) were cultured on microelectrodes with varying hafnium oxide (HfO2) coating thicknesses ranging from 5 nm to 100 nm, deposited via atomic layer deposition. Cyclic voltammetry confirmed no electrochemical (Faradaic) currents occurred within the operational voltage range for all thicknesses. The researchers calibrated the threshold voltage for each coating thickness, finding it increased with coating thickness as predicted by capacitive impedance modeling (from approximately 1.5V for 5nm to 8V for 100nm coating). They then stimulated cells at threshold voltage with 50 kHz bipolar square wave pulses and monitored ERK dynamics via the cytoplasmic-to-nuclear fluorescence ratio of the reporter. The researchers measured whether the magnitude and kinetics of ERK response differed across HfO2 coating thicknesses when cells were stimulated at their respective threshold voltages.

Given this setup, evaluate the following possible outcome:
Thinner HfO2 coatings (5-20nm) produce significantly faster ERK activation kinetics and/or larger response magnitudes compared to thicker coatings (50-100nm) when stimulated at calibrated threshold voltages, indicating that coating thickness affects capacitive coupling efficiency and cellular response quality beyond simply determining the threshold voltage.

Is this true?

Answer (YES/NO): NO